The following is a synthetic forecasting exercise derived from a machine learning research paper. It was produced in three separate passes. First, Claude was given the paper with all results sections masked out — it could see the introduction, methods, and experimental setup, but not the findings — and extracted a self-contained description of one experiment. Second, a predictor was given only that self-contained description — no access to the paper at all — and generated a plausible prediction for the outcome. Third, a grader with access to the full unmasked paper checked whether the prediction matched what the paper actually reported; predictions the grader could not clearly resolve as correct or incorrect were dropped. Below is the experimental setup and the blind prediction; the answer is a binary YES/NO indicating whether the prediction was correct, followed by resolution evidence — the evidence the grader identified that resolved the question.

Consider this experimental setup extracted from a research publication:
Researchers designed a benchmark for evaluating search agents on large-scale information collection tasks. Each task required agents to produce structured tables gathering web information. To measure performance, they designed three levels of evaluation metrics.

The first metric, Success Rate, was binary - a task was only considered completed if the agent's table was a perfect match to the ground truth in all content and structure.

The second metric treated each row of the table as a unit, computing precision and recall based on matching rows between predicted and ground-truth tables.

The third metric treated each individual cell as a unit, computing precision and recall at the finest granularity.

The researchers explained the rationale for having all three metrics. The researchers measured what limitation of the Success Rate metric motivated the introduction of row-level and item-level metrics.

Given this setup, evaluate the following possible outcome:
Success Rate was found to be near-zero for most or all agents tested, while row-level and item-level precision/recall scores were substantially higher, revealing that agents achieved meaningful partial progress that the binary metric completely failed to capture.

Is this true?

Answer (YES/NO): YES